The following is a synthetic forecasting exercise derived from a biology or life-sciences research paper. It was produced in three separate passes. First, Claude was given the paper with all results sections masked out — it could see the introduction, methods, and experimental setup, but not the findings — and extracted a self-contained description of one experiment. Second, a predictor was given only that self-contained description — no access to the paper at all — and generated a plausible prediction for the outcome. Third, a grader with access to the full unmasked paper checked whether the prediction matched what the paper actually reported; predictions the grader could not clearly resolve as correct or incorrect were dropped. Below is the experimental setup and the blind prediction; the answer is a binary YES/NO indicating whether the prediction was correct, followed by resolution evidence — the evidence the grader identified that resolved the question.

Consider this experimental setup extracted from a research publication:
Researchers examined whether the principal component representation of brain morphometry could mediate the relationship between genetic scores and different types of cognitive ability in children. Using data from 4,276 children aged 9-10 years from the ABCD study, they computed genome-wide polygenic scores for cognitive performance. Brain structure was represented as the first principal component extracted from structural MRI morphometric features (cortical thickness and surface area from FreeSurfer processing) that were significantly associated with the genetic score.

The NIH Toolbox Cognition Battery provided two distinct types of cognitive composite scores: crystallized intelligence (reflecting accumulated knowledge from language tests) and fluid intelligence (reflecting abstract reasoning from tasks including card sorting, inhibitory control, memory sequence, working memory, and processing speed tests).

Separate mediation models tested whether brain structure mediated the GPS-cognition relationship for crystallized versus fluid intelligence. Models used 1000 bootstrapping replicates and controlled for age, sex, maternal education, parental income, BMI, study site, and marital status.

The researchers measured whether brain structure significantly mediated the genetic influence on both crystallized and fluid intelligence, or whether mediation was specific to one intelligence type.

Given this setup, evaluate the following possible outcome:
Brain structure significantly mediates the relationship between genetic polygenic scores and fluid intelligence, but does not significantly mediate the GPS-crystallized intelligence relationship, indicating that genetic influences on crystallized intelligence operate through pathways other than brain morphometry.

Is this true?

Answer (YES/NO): NO